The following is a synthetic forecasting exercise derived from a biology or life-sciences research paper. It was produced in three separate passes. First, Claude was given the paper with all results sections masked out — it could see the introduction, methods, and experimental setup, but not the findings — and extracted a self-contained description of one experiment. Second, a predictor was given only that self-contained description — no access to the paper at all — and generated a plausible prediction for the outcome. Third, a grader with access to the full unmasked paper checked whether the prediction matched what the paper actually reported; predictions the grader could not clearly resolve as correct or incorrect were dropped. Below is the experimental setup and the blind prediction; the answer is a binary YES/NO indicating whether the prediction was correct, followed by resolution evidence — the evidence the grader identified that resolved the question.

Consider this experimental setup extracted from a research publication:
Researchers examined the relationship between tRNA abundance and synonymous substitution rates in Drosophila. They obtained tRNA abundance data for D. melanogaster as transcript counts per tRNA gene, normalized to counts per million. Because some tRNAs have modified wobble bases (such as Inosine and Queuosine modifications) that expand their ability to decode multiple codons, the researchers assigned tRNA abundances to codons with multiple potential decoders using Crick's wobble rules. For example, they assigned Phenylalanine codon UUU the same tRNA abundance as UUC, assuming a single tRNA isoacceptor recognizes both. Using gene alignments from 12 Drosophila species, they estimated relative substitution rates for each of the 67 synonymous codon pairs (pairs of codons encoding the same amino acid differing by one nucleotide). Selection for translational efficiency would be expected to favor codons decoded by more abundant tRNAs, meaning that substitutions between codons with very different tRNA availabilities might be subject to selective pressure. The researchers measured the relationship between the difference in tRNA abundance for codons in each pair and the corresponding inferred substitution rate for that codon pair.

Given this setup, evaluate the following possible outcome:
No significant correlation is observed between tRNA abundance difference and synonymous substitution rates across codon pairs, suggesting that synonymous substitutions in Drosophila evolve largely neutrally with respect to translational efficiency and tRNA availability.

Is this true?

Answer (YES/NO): NO